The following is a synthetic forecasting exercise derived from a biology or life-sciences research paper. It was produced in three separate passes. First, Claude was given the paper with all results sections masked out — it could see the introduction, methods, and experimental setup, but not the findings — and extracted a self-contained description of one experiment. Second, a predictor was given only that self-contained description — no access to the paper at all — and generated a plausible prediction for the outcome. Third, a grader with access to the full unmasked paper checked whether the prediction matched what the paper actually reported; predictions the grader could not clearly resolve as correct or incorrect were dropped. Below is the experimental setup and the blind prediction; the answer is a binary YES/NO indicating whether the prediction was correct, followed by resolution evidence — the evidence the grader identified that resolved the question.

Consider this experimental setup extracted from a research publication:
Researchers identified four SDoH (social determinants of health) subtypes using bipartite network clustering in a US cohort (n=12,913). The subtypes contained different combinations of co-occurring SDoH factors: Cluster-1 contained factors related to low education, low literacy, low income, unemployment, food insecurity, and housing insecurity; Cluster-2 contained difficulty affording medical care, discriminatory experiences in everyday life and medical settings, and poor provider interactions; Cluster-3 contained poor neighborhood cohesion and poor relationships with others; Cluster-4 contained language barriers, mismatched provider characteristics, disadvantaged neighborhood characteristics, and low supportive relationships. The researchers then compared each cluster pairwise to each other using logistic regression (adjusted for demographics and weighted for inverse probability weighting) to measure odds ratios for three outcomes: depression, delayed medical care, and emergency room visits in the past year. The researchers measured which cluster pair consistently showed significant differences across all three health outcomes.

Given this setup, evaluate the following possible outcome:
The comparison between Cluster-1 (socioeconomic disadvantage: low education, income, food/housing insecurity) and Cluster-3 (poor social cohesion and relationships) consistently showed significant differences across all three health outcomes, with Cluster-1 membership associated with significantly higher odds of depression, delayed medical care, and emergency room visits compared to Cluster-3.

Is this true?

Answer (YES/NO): NO